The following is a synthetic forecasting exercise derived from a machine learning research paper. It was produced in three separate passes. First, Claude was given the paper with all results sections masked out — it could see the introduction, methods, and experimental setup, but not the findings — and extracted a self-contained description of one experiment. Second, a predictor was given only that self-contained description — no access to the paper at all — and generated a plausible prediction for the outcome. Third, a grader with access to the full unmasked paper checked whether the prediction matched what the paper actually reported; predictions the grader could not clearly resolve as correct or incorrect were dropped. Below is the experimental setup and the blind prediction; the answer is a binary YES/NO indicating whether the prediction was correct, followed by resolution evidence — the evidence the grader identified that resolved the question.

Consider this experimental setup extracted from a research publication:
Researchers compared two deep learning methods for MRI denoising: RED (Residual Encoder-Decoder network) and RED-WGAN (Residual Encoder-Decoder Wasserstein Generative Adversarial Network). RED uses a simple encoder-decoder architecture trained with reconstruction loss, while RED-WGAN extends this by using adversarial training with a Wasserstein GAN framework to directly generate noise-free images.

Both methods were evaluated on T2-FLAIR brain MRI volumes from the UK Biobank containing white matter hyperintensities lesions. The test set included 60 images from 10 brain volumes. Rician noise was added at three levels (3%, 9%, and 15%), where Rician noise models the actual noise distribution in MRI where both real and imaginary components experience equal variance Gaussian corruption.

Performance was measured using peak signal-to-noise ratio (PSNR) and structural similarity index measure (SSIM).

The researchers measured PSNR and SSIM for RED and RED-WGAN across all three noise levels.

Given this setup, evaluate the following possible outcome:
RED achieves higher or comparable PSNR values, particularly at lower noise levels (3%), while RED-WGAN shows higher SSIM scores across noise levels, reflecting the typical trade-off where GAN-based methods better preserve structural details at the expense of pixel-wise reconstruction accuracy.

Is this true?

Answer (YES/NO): NO